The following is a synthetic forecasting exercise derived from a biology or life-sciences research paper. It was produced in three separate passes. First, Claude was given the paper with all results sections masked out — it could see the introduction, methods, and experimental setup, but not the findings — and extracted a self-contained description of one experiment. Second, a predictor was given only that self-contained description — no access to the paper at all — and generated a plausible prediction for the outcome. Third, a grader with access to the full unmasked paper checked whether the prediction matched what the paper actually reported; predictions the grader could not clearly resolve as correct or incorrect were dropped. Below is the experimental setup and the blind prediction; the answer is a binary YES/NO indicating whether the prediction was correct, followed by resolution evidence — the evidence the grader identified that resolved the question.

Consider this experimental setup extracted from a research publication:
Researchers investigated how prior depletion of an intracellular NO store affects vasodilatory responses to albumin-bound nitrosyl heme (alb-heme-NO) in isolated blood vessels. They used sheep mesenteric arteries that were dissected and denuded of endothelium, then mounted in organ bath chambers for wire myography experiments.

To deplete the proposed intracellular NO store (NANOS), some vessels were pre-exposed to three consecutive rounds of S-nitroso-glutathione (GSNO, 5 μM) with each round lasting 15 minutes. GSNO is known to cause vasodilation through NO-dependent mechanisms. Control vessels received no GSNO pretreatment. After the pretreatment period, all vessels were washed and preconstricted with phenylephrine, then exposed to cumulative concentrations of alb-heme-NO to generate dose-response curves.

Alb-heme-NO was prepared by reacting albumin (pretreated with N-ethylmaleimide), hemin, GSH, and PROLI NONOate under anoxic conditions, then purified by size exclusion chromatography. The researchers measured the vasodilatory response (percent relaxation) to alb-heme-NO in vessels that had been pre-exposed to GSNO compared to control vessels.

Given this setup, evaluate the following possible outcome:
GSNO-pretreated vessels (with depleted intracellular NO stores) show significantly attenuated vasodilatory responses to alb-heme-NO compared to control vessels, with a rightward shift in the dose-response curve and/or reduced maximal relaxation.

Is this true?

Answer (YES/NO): YES